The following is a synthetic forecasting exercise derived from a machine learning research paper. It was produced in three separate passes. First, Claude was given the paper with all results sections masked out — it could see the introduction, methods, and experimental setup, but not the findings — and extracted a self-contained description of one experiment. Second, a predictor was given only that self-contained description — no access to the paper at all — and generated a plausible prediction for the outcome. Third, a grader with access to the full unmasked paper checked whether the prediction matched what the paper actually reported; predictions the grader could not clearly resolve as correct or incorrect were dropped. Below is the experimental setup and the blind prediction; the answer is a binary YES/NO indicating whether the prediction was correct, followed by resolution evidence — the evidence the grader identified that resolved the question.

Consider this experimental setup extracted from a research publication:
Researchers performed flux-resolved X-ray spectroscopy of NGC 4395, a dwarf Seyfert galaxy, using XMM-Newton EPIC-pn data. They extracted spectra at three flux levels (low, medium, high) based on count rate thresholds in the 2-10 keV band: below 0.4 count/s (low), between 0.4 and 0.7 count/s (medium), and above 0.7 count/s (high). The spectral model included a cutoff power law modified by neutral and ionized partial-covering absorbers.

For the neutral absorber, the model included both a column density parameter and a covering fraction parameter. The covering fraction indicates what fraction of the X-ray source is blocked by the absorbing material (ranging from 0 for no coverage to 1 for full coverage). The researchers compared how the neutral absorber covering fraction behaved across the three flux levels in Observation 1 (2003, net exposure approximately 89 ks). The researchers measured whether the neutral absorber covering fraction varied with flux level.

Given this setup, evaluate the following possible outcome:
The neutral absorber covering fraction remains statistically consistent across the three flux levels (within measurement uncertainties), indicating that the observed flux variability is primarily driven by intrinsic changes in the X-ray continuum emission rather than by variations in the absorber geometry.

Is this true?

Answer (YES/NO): NO